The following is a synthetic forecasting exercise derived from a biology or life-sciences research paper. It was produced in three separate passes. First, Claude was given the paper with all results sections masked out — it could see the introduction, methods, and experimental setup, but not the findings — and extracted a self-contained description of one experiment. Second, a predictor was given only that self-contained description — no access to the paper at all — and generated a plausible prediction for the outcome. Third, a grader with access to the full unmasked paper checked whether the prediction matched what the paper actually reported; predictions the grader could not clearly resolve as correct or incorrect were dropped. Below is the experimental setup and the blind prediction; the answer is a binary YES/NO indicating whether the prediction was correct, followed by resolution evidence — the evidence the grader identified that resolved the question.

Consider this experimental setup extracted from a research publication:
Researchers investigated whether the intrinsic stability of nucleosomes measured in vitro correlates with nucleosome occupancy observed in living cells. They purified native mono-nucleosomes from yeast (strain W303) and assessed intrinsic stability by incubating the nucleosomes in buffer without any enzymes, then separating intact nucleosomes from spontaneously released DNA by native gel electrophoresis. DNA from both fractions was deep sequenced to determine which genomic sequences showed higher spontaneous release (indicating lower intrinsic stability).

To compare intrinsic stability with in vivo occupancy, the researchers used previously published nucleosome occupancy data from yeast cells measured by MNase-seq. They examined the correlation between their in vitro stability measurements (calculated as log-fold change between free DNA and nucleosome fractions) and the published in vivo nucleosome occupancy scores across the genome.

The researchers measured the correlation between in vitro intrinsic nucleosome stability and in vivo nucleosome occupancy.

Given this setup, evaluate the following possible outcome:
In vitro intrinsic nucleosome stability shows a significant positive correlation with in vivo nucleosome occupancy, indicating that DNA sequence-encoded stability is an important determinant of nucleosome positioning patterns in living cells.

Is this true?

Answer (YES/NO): NO